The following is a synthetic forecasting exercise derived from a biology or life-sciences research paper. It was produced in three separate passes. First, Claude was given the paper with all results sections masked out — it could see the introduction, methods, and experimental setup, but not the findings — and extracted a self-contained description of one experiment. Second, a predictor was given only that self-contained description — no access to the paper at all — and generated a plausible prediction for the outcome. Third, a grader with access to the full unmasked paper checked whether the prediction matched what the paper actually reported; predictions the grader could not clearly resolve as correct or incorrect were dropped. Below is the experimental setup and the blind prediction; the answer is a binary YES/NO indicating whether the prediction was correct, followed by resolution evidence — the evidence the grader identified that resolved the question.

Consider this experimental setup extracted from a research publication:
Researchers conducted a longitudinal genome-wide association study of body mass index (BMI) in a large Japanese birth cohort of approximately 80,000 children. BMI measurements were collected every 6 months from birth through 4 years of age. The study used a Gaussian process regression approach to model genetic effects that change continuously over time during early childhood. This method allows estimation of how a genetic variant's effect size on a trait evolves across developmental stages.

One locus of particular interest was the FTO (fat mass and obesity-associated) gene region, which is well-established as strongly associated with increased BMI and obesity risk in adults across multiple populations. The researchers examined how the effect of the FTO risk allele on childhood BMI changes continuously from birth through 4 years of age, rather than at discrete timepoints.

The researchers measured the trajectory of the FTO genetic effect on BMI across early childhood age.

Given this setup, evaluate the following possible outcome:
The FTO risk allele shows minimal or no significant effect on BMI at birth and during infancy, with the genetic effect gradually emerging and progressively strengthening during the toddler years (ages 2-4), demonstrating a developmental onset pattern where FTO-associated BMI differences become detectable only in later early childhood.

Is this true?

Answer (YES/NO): NO